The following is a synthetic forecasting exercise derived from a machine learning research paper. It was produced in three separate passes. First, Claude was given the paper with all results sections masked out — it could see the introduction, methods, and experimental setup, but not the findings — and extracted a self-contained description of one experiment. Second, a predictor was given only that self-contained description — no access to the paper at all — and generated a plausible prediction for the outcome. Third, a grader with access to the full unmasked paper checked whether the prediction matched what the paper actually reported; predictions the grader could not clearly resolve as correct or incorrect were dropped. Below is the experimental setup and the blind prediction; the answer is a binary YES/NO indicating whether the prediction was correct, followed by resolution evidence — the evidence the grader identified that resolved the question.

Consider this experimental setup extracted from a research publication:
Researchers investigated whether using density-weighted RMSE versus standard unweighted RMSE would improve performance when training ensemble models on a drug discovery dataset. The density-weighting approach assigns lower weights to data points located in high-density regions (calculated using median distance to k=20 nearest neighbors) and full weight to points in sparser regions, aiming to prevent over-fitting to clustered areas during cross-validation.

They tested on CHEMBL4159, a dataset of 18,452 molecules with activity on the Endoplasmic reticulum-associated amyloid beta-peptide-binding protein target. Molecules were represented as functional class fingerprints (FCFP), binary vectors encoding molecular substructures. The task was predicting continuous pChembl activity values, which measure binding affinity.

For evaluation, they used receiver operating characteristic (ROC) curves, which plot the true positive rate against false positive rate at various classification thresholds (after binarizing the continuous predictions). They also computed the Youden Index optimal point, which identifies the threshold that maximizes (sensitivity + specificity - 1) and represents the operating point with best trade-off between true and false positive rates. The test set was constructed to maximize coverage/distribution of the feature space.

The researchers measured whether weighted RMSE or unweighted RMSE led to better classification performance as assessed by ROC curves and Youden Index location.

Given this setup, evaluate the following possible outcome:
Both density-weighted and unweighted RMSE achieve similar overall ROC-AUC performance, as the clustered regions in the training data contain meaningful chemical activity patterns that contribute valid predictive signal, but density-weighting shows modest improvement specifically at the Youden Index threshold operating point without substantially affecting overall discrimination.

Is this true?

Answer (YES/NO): NO